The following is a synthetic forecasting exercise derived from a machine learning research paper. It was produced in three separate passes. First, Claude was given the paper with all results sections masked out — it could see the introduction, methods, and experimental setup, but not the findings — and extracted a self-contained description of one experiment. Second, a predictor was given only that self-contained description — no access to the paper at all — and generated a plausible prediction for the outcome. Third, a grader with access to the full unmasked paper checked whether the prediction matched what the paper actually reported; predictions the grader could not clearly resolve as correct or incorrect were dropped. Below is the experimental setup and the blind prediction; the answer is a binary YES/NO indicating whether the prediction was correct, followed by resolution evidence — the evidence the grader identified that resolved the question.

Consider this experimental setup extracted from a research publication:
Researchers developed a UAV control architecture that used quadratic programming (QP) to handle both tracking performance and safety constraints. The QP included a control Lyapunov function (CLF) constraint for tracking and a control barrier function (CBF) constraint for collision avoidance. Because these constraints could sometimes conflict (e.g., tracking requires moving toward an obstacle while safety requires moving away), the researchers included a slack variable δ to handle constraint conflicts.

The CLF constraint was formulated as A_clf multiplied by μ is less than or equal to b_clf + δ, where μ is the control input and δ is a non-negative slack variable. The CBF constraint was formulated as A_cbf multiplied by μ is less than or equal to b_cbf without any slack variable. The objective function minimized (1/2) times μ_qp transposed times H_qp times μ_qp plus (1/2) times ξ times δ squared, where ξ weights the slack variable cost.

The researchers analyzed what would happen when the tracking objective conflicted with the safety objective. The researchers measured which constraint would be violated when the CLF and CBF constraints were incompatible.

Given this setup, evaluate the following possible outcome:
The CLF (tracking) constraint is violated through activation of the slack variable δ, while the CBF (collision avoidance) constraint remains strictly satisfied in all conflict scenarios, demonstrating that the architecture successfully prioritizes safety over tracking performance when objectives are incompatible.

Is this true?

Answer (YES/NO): YES